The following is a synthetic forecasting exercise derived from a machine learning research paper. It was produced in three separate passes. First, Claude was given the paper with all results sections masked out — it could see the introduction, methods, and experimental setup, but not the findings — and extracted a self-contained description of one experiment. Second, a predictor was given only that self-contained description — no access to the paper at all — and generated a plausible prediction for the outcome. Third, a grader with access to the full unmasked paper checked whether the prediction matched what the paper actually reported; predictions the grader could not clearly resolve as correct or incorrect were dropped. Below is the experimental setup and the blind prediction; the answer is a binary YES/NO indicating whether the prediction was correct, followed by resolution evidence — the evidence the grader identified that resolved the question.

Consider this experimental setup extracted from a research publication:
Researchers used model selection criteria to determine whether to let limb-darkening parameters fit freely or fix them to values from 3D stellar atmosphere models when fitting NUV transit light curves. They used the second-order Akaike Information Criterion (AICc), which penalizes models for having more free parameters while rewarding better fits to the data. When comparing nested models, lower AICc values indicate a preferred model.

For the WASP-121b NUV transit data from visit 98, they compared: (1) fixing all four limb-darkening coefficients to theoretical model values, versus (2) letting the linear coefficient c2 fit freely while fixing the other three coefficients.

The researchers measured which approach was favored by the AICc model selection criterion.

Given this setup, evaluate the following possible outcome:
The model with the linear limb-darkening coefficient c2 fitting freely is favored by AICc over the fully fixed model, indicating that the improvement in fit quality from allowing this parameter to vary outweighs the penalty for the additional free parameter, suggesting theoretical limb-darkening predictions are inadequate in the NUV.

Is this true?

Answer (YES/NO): NO